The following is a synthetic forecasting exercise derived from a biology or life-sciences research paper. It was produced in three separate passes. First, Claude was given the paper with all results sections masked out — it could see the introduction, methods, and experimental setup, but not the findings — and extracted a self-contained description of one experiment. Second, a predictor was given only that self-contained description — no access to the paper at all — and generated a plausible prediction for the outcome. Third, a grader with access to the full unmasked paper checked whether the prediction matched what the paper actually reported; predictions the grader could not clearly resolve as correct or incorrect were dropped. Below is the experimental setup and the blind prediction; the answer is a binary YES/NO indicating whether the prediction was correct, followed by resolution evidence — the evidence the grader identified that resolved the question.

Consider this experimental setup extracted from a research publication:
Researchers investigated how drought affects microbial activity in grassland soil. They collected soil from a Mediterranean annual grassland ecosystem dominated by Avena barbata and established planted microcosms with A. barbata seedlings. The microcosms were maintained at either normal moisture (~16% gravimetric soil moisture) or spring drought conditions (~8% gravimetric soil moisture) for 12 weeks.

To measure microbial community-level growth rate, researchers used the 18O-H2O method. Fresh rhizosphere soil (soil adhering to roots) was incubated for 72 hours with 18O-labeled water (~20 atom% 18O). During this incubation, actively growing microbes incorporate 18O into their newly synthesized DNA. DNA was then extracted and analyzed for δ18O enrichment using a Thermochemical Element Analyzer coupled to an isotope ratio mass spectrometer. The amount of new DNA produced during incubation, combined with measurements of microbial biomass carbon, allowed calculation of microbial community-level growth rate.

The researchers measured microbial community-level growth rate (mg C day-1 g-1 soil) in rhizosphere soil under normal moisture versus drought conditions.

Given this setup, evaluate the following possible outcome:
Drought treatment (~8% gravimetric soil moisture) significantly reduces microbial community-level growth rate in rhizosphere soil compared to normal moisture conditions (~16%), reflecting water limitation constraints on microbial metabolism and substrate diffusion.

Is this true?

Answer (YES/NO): YES